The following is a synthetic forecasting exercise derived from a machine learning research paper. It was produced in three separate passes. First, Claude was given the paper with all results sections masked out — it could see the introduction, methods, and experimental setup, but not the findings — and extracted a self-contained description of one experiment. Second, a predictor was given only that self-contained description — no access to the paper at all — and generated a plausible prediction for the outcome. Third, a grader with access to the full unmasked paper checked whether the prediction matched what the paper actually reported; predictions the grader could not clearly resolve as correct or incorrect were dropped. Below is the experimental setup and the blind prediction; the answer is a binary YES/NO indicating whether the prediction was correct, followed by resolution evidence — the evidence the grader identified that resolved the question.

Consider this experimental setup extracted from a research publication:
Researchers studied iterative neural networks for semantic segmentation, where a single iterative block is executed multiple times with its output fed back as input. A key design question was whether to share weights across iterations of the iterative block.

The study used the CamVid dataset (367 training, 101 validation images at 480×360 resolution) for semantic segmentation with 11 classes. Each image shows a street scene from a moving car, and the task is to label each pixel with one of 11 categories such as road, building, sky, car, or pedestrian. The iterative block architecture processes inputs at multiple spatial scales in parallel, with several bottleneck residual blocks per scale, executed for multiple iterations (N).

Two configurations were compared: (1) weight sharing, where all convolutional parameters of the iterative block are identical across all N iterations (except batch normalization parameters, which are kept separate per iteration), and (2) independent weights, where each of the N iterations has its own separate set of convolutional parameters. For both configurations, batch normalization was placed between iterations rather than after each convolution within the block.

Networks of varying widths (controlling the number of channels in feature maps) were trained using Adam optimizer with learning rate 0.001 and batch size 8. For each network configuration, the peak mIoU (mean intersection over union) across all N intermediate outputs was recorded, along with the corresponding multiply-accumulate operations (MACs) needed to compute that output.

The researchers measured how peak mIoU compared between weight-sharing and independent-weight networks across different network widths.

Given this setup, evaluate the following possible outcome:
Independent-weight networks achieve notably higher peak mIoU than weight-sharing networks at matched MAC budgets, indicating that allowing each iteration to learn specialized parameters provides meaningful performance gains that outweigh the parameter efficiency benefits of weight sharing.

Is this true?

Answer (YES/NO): YES